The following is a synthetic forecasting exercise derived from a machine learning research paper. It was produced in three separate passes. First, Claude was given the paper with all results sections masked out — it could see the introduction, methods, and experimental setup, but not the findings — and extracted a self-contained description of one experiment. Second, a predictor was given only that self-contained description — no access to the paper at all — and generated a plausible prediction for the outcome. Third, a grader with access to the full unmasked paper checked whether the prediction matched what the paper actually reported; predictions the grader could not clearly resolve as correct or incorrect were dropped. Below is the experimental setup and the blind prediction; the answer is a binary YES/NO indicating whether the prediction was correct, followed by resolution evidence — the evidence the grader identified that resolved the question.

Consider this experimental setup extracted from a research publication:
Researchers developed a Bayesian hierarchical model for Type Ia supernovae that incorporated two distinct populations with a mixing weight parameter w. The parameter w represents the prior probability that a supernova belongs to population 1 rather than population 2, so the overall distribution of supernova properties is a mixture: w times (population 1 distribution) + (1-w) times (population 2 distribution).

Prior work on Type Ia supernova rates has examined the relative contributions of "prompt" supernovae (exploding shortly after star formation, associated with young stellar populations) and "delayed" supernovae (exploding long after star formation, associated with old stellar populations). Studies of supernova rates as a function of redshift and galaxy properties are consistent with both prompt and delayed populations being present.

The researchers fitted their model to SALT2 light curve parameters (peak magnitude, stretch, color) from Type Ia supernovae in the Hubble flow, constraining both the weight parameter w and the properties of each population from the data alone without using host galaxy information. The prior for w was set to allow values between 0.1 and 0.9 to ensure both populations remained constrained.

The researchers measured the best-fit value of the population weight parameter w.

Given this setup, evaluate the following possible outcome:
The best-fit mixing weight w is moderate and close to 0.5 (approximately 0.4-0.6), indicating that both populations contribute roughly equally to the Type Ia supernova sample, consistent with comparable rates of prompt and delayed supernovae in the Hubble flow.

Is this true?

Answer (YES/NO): YES